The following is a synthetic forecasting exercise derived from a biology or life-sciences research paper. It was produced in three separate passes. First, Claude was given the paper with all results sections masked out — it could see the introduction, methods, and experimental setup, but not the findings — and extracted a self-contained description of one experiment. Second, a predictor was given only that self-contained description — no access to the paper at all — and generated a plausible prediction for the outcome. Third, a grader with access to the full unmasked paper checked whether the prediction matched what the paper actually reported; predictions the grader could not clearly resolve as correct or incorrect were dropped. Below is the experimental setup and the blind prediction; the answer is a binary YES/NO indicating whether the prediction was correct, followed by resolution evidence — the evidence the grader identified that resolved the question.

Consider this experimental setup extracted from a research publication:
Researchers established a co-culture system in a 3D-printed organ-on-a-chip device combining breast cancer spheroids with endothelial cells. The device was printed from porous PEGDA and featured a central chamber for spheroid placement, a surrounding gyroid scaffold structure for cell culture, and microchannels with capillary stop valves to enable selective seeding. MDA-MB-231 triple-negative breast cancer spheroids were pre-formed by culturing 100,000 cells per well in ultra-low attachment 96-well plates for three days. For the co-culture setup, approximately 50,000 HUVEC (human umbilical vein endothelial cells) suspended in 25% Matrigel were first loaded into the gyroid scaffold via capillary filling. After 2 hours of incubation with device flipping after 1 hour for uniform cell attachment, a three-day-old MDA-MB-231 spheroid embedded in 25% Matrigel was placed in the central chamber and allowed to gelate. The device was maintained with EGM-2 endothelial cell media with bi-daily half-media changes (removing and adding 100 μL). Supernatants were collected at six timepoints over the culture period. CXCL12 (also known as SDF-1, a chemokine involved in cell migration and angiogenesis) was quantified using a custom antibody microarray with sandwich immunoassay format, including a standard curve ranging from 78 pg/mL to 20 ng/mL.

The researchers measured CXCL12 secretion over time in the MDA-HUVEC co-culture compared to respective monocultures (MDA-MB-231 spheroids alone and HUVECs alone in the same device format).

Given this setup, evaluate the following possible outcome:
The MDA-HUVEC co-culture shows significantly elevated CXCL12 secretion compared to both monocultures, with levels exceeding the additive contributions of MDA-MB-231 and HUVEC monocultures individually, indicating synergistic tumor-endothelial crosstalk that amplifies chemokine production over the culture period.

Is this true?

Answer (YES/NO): NO